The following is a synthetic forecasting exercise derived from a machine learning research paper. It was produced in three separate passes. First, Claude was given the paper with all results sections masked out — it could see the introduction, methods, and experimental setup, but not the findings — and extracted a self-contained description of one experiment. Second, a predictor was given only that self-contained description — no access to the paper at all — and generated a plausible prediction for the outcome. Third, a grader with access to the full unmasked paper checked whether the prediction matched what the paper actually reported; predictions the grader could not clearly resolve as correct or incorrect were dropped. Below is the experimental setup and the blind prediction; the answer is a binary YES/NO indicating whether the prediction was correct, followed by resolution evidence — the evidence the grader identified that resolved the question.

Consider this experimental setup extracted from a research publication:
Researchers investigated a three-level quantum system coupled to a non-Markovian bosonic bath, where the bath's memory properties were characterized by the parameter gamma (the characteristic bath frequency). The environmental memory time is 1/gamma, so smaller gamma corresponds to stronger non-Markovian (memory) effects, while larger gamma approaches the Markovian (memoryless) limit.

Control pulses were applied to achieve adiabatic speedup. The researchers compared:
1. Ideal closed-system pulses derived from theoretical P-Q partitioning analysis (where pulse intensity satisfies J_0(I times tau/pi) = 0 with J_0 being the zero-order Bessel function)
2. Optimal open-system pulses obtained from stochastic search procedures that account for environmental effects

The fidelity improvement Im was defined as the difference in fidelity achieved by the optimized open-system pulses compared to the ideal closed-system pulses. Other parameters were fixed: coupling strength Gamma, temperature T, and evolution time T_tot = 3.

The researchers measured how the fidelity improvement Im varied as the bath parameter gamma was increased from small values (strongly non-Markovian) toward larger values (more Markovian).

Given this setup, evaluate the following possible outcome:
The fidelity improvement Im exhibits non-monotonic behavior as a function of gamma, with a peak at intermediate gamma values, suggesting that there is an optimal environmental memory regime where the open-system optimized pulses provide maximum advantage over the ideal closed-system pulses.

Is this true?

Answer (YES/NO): YES